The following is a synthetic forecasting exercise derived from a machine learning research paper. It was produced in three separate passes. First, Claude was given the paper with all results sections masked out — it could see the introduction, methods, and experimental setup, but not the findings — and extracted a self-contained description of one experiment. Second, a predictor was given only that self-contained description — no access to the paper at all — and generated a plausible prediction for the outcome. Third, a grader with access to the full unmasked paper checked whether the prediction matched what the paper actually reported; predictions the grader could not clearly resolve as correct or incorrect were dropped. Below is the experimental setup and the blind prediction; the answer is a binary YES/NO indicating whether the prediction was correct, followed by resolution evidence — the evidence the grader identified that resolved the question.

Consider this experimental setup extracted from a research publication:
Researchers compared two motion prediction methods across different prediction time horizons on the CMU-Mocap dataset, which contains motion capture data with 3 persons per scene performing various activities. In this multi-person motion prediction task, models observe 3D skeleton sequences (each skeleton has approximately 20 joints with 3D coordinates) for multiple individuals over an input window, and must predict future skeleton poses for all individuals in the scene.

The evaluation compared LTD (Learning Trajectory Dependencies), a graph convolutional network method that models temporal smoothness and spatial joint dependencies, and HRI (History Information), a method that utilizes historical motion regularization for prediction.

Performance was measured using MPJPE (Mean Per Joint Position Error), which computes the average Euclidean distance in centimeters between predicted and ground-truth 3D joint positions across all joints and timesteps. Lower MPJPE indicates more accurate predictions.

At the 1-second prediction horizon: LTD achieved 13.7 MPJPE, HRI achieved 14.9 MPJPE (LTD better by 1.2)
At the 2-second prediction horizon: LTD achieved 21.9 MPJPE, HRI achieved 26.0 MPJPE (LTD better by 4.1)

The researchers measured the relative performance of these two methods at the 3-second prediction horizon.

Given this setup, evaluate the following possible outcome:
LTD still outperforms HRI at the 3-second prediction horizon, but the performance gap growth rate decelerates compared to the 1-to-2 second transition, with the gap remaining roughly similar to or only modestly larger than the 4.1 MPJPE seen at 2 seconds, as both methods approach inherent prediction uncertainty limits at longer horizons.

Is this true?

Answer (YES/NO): NO